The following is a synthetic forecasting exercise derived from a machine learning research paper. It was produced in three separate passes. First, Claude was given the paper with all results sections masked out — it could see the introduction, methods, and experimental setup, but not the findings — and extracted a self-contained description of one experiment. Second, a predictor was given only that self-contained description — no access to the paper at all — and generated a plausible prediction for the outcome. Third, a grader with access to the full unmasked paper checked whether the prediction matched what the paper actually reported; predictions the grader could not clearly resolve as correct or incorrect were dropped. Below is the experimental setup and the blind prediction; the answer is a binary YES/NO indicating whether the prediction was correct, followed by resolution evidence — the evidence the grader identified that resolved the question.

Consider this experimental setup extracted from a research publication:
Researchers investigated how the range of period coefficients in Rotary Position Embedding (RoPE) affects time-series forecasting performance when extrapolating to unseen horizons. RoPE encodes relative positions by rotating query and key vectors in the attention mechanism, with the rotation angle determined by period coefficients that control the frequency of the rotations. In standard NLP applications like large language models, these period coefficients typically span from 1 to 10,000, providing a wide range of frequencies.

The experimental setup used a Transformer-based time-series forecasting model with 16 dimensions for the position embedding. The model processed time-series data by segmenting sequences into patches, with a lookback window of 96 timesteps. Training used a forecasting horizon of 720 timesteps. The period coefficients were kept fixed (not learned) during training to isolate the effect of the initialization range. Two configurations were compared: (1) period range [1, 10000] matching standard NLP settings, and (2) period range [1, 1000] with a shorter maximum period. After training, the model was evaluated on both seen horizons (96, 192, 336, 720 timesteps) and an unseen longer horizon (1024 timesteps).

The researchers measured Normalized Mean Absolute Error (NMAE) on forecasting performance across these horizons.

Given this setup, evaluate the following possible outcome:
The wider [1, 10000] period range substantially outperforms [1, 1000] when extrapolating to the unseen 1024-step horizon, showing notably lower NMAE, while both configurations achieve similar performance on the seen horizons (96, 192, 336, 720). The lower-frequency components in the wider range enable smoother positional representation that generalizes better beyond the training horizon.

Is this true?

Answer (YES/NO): NO